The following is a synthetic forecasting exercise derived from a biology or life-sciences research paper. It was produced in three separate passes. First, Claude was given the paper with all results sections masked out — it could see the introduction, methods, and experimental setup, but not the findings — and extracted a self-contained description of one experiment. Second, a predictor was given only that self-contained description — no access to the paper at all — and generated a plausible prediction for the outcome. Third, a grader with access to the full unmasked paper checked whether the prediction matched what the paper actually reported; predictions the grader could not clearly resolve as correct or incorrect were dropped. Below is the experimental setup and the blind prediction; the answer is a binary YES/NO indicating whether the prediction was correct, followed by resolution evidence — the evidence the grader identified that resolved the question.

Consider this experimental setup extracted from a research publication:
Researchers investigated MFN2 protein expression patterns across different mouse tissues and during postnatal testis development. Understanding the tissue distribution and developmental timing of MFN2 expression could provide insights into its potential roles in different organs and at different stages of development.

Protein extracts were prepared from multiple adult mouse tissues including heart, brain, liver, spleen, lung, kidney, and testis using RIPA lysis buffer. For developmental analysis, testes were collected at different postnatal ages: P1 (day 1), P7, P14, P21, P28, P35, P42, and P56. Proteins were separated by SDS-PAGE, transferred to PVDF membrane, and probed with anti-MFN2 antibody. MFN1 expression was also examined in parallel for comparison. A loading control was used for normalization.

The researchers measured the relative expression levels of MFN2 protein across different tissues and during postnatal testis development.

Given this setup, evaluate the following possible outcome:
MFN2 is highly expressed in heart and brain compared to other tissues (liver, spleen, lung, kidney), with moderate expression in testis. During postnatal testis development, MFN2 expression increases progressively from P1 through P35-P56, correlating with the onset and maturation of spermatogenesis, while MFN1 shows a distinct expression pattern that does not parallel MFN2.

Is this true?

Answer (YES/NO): NO